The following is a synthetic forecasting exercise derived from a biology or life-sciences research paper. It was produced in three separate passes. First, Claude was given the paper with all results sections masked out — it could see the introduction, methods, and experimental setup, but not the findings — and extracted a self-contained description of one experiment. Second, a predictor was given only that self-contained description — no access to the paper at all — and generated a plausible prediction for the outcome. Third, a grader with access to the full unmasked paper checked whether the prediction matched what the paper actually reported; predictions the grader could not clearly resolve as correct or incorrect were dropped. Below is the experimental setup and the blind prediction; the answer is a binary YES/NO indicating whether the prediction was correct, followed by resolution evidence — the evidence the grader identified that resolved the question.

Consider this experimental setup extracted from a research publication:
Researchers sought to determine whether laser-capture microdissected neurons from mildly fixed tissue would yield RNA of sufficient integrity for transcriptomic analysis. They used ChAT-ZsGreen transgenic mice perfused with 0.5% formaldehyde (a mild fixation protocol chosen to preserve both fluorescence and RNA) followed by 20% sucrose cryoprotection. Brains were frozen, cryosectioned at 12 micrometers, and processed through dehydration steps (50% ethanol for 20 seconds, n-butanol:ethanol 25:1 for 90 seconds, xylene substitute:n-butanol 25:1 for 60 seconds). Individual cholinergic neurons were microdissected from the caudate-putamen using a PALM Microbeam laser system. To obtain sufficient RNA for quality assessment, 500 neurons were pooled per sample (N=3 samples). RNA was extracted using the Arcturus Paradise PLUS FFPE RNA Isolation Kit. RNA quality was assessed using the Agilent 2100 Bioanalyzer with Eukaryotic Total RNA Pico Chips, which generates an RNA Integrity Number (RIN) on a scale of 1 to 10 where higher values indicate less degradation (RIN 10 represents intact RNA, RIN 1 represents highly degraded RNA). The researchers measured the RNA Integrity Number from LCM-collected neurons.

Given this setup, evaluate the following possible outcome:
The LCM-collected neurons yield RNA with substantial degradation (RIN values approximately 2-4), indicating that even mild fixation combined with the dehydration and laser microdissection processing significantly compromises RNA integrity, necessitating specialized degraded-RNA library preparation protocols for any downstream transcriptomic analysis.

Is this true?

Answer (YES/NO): NO